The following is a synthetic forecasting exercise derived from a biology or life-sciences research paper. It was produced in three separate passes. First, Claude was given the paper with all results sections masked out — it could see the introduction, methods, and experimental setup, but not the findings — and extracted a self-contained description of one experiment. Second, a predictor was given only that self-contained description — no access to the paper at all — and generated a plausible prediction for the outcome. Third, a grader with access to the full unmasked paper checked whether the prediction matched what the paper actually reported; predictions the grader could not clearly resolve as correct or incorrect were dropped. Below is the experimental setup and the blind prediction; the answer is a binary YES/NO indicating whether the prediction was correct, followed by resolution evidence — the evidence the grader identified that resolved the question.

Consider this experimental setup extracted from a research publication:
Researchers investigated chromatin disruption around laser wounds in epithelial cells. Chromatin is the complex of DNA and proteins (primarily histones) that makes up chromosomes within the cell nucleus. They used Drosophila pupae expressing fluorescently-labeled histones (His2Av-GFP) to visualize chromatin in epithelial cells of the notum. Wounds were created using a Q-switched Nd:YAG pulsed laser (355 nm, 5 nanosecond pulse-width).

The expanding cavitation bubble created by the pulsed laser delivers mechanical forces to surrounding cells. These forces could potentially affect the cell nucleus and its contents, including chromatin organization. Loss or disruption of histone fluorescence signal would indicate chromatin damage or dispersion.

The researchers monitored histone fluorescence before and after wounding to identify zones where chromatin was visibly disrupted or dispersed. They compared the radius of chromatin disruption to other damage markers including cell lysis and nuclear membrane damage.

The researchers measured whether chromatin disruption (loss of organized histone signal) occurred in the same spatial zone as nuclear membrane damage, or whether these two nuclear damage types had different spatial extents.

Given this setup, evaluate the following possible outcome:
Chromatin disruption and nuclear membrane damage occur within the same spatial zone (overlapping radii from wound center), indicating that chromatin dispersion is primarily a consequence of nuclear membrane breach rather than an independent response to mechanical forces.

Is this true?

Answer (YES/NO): NO